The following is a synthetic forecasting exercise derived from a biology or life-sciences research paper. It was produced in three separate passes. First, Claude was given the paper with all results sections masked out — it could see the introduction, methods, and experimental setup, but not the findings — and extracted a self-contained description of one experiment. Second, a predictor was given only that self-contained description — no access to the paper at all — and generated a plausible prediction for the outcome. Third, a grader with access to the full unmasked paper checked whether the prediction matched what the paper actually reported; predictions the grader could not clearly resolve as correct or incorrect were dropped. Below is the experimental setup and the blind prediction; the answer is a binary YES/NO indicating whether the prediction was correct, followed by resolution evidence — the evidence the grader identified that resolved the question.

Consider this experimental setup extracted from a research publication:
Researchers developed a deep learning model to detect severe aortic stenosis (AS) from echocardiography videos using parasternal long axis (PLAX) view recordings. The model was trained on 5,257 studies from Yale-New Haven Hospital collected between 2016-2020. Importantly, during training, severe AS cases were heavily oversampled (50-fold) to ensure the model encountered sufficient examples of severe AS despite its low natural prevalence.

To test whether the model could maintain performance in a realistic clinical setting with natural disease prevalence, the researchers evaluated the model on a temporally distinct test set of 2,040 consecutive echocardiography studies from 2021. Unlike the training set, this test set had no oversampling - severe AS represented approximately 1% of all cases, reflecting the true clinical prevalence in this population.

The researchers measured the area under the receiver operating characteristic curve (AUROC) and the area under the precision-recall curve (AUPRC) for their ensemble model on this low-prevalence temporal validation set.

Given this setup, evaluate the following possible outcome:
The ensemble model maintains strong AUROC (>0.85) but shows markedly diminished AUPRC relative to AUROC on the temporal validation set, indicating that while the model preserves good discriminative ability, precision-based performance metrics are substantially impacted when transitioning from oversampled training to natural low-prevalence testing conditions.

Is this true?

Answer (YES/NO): YES